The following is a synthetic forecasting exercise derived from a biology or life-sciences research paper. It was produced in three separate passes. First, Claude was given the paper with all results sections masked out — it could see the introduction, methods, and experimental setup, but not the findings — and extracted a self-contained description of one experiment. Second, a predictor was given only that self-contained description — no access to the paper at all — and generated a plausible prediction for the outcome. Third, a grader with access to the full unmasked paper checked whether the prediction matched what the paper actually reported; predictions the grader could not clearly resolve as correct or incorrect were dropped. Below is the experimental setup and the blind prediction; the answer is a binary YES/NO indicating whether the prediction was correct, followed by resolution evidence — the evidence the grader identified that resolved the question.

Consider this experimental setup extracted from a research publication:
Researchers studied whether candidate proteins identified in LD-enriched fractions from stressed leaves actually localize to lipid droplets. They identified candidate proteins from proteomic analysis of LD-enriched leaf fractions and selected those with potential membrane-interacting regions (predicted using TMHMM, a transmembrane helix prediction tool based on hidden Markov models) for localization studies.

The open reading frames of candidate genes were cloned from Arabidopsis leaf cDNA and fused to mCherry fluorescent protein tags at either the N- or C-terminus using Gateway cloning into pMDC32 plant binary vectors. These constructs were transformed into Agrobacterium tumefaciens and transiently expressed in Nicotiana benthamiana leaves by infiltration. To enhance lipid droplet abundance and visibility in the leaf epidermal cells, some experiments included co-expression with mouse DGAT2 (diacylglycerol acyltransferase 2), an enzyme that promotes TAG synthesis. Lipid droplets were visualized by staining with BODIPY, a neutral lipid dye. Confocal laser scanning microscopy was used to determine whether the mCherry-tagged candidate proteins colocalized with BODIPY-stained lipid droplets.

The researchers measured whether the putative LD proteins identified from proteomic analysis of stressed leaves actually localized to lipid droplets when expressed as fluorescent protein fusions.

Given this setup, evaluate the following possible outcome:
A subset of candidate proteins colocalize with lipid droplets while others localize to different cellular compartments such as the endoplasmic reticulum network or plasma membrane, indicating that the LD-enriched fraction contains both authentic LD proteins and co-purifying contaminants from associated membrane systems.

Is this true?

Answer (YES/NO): YES